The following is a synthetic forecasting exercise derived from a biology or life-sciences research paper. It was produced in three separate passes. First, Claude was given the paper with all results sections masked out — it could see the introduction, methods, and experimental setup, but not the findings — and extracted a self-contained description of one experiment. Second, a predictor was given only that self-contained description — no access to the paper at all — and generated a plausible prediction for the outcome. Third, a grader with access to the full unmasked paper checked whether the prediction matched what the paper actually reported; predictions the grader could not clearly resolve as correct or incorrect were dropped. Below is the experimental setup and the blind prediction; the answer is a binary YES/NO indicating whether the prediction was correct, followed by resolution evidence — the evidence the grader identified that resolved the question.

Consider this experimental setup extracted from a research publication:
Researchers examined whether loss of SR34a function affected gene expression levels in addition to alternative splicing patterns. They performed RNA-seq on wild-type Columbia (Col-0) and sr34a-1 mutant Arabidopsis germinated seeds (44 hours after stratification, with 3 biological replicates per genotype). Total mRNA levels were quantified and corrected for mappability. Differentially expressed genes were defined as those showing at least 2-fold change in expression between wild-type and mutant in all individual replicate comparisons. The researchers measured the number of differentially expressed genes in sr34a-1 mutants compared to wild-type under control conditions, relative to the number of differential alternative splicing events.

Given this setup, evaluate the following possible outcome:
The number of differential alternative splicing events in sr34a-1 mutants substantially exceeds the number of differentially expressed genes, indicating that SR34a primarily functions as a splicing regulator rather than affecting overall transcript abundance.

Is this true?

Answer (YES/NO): YES